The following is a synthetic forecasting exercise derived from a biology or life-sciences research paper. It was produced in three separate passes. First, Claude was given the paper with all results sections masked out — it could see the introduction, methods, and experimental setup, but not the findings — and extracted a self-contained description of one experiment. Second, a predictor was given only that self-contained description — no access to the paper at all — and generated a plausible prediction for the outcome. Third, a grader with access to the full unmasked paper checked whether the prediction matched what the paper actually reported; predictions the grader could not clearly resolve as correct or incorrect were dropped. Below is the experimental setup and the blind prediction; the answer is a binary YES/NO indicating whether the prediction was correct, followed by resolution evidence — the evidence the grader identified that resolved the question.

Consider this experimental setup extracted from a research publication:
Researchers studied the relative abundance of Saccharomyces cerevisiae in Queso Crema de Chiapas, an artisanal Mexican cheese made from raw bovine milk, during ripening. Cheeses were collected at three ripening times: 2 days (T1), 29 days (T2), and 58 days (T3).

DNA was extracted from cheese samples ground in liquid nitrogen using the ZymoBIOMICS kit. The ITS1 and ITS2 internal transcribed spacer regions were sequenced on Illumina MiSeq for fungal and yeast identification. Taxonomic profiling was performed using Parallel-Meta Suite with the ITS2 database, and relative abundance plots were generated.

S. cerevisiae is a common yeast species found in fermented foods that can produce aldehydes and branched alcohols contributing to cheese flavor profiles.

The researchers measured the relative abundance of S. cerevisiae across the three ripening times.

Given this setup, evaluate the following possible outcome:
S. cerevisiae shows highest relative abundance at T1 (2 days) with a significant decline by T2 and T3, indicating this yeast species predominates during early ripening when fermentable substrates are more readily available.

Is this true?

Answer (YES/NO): YES